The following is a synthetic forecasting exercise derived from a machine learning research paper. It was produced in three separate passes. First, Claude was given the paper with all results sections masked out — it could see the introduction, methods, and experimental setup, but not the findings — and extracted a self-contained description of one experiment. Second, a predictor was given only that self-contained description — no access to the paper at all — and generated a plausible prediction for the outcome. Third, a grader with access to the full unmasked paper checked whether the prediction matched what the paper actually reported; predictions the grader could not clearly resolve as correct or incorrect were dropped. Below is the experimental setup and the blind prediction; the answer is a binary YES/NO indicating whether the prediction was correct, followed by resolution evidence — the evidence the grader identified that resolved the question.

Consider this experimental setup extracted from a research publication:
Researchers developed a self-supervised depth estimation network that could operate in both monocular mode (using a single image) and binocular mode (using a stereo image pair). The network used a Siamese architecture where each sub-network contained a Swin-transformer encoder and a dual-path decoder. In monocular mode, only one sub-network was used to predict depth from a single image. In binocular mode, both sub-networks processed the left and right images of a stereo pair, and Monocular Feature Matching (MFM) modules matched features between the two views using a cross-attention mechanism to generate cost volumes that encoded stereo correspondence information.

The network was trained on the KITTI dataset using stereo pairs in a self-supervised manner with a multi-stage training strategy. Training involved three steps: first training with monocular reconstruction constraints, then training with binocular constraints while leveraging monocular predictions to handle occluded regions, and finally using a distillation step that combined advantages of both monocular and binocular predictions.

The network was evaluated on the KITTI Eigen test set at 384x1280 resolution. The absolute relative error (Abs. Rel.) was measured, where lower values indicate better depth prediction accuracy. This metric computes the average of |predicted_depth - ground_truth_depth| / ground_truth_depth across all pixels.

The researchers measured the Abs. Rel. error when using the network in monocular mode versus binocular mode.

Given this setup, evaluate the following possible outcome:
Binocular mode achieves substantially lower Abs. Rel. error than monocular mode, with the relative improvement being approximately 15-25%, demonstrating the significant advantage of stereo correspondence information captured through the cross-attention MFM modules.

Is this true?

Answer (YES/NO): YES